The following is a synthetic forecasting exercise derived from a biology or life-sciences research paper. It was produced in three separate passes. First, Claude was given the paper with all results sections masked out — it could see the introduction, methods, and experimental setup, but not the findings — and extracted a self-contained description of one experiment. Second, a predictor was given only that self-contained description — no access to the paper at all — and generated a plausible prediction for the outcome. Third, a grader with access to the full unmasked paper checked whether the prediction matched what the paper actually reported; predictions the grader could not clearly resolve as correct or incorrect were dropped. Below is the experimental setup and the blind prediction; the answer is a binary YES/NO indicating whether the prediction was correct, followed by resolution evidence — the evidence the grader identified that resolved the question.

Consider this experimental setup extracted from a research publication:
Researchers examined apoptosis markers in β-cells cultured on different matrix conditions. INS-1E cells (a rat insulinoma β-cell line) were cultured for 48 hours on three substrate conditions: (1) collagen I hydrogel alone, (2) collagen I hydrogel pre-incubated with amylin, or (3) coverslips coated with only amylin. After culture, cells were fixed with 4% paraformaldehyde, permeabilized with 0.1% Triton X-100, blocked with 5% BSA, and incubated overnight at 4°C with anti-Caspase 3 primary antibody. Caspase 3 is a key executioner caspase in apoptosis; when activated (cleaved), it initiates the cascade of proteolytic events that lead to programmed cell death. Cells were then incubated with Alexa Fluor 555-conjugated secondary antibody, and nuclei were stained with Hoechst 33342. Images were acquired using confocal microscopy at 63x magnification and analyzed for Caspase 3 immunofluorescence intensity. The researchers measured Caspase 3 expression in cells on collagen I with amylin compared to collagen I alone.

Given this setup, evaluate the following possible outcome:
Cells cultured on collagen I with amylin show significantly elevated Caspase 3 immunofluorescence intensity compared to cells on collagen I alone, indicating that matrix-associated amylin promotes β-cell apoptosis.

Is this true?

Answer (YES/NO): YES